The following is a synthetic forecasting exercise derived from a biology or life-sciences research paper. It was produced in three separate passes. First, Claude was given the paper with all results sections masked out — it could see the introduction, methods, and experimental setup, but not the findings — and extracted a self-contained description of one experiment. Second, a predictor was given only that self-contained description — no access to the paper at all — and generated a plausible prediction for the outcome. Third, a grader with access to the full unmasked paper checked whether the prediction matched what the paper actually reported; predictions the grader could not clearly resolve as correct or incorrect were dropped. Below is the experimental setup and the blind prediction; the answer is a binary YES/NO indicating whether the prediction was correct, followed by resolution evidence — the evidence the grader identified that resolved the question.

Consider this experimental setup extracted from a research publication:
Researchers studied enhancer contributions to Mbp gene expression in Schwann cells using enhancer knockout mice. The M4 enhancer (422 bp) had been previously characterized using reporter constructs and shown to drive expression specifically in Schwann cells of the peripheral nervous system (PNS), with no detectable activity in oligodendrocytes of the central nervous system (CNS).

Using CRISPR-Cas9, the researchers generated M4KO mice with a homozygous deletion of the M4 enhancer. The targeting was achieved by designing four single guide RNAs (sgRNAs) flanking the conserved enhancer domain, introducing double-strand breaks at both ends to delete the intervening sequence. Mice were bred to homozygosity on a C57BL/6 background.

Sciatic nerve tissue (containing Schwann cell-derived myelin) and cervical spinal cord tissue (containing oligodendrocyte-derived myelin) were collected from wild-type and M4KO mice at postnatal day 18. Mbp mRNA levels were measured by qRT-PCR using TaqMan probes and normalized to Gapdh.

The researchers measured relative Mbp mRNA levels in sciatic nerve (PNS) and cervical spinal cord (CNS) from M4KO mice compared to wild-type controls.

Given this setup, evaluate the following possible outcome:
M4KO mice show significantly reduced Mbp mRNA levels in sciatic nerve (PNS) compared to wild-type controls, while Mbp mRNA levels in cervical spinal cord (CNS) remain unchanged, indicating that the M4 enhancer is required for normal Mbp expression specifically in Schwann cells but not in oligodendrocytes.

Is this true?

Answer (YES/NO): NO